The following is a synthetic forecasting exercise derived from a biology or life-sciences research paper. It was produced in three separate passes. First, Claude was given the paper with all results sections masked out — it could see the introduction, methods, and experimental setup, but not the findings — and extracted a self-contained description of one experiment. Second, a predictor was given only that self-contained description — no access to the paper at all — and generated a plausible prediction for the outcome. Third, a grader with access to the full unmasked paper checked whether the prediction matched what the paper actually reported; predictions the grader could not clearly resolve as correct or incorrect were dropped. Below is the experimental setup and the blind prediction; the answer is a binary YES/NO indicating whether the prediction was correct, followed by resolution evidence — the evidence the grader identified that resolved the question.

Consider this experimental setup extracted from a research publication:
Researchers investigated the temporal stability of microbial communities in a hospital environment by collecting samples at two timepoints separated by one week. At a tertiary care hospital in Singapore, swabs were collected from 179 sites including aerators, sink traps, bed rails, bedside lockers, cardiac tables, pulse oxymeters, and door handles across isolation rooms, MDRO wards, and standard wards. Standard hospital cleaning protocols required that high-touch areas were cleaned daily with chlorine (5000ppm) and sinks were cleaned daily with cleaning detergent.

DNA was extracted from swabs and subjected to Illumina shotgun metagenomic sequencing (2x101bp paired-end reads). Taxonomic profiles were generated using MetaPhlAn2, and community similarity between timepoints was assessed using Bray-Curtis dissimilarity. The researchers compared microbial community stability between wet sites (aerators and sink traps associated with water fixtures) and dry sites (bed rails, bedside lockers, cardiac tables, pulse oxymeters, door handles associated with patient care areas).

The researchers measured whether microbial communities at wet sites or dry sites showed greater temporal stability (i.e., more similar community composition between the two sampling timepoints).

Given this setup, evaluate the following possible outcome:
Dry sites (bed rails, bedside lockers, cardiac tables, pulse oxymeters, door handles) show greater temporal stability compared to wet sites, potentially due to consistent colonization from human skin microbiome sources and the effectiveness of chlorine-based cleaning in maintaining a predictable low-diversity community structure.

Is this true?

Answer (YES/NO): NO